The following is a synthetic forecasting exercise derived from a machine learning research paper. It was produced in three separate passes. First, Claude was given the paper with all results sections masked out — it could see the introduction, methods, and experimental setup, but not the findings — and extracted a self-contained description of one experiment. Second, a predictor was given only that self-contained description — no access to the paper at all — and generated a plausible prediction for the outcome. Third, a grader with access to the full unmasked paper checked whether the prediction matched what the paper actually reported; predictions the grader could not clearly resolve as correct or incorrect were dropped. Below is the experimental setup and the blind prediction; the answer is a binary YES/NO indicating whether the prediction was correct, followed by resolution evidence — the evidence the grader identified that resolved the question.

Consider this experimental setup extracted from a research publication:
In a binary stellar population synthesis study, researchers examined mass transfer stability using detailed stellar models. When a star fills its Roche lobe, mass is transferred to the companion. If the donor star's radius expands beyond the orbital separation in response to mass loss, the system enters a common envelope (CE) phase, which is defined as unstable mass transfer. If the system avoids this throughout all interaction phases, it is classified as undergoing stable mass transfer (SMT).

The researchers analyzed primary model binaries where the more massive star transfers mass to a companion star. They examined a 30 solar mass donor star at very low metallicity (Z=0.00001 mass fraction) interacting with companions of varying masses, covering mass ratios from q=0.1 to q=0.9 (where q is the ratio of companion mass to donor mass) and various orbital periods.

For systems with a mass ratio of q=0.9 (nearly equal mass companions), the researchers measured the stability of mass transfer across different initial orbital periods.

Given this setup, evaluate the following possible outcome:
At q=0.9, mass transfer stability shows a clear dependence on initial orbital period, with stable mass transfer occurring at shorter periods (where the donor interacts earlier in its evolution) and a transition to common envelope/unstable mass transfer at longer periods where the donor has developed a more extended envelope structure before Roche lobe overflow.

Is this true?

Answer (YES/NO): NO